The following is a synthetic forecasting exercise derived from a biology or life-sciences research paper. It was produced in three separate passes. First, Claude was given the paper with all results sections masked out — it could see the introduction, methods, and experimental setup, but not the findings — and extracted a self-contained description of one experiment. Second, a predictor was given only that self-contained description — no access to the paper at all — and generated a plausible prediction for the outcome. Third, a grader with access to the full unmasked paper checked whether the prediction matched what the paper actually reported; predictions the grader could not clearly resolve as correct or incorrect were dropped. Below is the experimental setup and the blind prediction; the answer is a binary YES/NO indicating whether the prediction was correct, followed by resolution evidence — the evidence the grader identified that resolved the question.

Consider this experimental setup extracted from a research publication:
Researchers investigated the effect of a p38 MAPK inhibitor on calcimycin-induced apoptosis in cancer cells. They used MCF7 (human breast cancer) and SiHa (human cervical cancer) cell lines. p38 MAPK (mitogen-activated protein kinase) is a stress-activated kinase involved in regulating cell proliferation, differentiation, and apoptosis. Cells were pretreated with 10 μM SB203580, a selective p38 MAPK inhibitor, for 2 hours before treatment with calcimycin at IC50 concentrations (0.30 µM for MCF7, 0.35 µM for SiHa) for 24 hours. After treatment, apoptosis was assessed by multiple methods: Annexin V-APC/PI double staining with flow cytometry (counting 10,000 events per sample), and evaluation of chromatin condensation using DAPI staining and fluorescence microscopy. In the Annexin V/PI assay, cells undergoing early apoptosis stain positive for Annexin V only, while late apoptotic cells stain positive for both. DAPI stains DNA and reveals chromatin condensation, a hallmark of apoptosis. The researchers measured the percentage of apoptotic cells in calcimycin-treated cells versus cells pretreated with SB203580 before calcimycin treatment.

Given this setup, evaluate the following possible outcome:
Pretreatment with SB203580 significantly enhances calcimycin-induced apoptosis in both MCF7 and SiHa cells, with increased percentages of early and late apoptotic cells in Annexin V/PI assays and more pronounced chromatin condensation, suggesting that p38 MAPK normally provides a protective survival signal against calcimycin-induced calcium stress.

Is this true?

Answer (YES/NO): NO